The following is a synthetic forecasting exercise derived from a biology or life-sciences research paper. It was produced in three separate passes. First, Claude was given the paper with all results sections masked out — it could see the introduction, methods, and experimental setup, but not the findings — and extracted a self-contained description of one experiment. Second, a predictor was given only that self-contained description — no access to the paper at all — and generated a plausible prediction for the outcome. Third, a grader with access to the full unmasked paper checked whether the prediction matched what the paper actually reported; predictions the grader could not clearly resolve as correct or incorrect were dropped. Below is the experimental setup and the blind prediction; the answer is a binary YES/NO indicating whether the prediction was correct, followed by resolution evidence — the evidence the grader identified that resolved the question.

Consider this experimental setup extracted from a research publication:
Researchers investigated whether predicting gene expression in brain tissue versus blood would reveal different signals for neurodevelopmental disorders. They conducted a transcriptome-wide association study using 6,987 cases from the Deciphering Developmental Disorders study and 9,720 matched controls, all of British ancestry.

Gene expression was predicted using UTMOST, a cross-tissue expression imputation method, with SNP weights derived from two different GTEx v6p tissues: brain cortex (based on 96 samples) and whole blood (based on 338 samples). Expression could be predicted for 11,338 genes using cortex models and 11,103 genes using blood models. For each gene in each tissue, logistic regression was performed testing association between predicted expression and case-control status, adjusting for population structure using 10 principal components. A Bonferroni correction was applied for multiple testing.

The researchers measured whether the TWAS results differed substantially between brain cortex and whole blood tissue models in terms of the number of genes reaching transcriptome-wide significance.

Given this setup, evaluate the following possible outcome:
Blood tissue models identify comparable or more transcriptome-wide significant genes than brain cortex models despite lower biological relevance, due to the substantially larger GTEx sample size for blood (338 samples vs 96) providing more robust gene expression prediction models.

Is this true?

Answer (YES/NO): YES